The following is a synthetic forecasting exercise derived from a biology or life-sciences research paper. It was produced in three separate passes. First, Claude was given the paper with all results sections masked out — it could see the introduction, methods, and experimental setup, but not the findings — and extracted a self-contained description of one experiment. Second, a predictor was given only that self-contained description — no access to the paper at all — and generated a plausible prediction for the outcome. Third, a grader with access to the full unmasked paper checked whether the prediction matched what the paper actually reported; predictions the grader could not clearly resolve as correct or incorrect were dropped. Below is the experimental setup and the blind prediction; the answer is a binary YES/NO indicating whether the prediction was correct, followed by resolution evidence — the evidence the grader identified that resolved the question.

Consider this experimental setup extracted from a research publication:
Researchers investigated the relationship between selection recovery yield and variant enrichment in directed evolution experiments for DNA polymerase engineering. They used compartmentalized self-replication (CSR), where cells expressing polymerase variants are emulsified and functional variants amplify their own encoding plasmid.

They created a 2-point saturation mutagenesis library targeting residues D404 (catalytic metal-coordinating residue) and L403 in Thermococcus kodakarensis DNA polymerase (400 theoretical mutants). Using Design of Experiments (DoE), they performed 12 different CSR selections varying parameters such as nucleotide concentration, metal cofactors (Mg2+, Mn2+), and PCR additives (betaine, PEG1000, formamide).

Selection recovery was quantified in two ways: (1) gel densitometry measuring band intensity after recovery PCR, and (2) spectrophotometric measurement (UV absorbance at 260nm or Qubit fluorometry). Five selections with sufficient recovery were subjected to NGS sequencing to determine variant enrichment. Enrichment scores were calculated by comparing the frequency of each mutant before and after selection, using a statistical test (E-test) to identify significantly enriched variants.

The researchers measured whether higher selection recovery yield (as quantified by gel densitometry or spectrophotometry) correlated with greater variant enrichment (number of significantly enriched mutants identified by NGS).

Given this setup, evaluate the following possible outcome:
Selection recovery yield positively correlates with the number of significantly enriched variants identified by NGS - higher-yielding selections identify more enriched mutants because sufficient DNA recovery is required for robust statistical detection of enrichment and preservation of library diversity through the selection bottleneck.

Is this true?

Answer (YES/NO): NO